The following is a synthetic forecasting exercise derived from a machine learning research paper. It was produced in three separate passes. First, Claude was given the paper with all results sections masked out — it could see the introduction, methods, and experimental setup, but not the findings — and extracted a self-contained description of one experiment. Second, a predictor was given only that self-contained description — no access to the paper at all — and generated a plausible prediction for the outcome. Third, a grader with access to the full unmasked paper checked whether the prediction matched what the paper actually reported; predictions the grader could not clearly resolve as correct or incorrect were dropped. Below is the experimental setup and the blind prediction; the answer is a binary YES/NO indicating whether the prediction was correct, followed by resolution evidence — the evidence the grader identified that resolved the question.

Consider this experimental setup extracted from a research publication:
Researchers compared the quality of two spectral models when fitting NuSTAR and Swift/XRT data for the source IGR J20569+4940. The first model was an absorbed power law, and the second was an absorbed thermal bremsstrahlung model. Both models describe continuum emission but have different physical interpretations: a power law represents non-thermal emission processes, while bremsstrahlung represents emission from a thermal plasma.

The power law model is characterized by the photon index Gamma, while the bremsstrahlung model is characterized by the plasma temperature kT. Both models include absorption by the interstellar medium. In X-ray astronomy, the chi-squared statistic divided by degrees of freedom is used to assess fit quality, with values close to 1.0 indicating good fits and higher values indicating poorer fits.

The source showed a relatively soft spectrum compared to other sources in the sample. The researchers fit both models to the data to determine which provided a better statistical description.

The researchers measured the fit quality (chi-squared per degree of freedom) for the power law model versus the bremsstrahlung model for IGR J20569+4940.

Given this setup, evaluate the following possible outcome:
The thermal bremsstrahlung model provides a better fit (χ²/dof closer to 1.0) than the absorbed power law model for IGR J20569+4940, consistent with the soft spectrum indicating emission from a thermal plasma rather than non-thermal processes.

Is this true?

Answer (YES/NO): NO